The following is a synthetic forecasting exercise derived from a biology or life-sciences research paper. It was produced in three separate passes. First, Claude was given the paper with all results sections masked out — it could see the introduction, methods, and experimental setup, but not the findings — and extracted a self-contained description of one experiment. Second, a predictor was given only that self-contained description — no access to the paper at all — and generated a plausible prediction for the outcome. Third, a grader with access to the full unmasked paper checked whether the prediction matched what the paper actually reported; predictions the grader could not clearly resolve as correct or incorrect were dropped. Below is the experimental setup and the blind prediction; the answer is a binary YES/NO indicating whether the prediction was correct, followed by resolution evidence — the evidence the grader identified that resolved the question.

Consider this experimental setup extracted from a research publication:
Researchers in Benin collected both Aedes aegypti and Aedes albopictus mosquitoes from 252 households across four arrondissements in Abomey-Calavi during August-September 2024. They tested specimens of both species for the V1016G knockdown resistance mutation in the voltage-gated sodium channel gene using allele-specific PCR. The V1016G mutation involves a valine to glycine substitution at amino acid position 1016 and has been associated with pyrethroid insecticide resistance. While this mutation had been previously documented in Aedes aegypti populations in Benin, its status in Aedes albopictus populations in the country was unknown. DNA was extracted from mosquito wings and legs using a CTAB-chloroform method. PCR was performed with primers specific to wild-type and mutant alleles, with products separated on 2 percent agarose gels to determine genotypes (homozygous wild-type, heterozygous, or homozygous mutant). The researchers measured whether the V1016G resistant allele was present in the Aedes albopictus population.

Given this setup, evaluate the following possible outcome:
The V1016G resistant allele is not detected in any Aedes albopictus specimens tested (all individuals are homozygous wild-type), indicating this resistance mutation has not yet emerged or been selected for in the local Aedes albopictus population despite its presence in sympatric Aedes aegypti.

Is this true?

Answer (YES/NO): NO